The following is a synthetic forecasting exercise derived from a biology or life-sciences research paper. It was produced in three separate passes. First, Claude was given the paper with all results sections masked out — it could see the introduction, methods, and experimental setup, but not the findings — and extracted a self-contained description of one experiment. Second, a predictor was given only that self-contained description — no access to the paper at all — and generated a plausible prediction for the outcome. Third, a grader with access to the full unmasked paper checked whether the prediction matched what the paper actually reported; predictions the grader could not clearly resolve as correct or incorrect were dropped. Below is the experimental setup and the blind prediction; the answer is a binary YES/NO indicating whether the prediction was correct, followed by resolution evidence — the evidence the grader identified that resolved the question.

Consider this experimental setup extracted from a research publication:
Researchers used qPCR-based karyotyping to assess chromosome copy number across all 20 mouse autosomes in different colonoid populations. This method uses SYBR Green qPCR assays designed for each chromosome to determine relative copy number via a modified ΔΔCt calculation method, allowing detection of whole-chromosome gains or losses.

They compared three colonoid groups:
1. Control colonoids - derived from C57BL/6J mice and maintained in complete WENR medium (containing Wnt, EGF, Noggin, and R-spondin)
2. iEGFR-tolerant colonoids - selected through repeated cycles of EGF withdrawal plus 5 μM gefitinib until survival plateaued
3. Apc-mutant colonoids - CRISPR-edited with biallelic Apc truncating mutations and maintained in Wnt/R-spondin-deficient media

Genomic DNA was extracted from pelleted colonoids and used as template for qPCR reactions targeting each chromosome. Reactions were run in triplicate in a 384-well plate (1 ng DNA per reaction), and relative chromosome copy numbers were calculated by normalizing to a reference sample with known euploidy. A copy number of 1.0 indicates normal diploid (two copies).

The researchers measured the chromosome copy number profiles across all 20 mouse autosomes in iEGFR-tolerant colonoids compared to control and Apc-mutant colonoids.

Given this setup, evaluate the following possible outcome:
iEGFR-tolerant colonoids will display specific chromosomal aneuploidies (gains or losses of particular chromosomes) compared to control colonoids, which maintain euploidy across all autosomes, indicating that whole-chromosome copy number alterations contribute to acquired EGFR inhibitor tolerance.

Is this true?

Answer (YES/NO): YES